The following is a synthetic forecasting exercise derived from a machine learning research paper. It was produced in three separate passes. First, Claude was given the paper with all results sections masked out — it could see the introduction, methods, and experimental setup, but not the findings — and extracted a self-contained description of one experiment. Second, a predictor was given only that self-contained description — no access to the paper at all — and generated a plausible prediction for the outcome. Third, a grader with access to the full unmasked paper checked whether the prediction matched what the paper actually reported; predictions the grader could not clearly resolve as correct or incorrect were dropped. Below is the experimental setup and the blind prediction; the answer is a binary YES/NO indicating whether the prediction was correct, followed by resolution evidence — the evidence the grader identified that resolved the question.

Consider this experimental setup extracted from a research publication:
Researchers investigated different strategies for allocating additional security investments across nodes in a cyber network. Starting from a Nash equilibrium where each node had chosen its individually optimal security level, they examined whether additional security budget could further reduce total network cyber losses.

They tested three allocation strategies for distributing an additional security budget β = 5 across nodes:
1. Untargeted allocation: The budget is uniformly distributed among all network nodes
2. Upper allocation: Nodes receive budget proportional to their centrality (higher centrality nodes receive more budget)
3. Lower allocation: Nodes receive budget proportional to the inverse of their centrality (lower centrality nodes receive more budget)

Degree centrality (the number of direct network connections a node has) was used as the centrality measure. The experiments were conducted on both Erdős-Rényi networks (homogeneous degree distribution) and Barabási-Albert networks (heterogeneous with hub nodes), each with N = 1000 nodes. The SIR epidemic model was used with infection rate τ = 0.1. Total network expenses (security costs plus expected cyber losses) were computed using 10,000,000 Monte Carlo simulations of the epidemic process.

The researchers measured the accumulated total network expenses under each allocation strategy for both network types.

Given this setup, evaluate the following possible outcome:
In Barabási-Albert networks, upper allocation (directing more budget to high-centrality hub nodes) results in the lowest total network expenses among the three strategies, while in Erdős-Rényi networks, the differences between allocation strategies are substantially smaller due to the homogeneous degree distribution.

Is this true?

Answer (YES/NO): YES